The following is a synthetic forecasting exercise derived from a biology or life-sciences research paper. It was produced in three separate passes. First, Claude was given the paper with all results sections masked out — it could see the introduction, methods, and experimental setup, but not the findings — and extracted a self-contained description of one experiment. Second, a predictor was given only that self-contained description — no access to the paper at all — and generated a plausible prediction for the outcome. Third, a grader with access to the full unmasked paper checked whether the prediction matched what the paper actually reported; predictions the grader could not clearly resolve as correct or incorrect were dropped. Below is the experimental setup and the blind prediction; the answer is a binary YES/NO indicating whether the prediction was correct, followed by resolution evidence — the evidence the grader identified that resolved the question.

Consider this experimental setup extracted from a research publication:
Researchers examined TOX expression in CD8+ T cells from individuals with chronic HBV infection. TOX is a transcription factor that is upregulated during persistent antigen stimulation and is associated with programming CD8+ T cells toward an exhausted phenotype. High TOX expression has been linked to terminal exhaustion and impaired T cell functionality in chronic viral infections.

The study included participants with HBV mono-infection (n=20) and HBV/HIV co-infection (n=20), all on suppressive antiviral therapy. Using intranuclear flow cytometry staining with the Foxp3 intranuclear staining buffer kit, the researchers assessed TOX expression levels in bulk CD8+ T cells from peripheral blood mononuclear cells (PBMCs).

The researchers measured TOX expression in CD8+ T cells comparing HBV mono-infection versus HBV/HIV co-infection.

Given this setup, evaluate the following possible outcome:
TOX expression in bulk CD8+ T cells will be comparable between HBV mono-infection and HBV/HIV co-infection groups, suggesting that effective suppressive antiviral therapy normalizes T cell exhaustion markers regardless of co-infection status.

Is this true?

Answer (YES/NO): NO